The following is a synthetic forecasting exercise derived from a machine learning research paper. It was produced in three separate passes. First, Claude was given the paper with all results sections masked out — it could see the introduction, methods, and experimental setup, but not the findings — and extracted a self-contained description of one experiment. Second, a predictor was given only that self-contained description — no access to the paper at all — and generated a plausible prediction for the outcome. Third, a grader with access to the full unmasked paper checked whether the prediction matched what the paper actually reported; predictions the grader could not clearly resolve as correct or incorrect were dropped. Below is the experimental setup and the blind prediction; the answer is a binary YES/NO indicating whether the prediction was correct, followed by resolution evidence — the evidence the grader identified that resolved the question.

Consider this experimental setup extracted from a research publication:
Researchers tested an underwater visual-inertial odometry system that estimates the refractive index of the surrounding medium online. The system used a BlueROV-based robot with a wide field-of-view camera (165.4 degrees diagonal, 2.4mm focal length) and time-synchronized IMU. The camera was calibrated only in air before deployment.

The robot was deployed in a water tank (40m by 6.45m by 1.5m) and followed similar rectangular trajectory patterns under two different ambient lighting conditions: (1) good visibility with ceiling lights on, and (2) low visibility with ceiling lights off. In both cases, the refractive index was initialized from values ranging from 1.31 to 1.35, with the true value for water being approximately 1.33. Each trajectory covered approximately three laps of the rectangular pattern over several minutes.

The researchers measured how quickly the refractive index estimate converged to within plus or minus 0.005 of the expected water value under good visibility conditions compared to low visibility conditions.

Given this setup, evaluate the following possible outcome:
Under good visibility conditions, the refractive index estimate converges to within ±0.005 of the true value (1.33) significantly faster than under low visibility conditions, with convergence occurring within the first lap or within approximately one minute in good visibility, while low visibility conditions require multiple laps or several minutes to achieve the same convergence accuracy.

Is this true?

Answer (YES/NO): NO